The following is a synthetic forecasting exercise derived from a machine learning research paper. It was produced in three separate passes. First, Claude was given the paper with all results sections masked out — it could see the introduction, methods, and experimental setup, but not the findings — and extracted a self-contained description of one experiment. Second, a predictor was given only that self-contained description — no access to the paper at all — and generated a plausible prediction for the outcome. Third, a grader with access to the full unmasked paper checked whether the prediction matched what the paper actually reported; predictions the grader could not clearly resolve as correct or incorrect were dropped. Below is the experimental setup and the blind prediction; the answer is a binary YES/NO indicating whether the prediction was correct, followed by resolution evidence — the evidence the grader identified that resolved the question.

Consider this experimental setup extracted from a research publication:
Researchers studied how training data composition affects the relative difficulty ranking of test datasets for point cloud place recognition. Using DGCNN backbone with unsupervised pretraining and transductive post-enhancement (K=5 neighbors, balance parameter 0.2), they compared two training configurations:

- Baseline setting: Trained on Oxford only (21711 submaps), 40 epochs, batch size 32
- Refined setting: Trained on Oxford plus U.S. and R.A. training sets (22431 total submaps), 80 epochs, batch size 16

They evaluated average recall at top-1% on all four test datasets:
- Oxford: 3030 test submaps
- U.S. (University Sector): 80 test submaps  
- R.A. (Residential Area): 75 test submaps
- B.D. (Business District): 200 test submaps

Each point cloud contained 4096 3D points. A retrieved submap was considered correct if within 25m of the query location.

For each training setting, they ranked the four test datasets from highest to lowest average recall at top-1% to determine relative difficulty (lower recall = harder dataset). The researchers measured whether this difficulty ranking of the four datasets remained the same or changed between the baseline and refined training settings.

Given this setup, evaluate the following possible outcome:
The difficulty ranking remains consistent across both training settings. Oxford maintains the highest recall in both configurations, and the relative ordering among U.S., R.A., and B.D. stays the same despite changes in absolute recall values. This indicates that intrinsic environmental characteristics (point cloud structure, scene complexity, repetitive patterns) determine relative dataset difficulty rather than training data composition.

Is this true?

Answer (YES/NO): NO